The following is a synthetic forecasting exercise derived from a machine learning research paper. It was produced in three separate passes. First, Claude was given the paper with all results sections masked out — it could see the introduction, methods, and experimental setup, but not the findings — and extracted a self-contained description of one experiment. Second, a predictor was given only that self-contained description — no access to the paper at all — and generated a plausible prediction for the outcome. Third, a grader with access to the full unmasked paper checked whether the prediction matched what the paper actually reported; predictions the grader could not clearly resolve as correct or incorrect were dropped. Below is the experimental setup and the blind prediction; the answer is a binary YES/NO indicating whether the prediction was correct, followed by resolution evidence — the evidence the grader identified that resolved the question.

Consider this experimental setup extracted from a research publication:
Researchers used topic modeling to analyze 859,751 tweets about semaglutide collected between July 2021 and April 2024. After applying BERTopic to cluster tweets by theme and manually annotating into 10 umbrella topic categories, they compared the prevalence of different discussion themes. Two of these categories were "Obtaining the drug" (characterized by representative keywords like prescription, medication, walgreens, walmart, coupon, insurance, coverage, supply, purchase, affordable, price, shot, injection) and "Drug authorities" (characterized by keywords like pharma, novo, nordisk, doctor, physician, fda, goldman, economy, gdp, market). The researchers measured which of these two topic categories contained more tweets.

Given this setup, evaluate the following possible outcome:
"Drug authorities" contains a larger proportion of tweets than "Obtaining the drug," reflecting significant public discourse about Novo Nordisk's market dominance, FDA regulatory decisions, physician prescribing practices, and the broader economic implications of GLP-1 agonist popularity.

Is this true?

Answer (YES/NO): YES